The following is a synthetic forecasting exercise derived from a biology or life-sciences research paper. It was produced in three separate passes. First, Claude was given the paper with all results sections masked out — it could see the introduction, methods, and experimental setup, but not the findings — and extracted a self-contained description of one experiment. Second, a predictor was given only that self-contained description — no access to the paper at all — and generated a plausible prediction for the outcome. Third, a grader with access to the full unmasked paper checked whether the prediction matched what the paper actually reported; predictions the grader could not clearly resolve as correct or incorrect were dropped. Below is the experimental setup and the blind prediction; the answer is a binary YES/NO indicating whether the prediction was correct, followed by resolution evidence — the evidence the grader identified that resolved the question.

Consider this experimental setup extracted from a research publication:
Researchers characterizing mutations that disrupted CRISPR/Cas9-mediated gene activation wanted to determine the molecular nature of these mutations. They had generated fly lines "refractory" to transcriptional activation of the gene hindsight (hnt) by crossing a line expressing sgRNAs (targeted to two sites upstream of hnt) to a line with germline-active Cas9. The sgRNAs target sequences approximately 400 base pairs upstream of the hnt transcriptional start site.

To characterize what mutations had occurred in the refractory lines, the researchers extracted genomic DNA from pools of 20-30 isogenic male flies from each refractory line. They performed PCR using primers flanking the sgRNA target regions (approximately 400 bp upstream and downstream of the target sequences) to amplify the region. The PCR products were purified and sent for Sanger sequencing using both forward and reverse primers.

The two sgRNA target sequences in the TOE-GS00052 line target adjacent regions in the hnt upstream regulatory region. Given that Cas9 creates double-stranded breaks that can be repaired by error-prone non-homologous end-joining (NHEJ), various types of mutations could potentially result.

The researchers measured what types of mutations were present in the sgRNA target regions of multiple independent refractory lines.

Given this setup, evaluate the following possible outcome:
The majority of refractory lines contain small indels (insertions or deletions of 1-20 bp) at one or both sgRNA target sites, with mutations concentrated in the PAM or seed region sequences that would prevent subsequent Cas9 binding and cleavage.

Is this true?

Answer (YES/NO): NO